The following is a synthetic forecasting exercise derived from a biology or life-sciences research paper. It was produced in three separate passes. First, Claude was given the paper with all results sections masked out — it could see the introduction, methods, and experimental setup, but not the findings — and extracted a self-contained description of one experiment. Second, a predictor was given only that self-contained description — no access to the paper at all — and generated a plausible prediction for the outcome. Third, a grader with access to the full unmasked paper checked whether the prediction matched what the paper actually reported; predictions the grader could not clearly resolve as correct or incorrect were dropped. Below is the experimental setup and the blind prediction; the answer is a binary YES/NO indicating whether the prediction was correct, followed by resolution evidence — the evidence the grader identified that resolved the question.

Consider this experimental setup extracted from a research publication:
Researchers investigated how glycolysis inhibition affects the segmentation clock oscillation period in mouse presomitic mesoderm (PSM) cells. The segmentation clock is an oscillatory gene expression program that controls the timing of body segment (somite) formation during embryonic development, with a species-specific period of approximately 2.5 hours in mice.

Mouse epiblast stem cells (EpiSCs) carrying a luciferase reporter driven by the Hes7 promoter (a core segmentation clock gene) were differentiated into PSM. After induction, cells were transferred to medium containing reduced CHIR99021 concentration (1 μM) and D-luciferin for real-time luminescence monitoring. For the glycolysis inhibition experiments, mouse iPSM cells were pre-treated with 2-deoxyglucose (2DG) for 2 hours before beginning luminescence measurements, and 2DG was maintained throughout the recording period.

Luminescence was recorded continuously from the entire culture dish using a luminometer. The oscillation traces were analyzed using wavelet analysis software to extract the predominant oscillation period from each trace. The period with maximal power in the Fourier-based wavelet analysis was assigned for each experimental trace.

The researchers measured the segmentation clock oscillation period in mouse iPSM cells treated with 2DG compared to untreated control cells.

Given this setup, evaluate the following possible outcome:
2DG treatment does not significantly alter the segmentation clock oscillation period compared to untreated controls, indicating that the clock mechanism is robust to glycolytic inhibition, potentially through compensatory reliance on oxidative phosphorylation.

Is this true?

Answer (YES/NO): NO